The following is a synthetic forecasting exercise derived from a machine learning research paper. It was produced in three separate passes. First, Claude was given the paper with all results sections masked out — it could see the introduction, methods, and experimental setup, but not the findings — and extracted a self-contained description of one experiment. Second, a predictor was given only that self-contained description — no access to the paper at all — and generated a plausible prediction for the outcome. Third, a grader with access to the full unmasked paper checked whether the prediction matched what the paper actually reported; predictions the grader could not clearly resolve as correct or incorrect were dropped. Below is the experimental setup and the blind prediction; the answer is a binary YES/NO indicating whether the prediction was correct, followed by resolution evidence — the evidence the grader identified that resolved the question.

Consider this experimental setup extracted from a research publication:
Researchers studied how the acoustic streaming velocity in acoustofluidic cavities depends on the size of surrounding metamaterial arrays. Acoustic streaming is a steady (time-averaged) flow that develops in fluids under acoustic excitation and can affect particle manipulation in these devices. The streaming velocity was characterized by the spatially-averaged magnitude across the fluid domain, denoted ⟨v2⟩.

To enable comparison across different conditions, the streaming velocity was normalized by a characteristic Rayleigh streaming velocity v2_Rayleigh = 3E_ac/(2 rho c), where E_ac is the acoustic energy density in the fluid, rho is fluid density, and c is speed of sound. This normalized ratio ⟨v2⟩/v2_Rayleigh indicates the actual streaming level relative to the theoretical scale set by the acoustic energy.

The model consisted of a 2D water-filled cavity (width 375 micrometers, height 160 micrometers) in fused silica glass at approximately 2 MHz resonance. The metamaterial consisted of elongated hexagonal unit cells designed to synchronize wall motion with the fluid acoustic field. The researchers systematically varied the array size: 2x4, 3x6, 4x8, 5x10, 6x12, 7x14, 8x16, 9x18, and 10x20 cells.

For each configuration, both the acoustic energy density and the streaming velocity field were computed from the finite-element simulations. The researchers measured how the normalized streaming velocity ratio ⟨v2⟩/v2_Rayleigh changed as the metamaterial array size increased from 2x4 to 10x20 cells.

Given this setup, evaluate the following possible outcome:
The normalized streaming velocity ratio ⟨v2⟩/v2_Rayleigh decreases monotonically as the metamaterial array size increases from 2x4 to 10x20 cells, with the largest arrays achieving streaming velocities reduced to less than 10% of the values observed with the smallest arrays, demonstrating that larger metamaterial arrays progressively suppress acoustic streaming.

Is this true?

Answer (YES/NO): NO